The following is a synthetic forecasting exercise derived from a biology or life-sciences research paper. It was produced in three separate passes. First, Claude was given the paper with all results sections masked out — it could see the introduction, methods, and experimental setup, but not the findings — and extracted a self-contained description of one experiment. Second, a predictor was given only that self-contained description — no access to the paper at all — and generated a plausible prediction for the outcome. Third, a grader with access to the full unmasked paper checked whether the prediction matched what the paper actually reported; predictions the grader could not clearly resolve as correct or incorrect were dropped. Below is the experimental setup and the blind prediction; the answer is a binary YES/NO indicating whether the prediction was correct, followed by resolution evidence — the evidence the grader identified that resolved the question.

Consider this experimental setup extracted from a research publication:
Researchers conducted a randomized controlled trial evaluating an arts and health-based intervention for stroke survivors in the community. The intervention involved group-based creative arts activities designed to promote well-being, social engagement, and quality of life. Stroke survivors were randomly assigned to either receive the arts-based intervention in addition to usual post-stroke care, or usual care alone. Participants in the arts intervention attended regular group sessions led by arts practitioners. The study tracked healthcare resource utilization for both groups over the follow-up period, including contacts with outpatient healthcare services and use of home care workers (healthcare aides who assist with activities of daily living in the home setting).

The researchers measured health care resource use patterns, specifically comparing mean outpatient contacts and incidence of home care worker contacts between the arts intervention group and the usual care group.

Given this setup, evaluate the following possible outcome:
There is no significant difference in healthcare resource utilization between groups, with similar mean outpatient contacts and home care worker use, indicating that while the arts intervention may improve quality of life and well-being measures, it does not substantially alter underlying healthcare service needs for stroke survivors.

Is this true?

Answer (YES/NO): NO